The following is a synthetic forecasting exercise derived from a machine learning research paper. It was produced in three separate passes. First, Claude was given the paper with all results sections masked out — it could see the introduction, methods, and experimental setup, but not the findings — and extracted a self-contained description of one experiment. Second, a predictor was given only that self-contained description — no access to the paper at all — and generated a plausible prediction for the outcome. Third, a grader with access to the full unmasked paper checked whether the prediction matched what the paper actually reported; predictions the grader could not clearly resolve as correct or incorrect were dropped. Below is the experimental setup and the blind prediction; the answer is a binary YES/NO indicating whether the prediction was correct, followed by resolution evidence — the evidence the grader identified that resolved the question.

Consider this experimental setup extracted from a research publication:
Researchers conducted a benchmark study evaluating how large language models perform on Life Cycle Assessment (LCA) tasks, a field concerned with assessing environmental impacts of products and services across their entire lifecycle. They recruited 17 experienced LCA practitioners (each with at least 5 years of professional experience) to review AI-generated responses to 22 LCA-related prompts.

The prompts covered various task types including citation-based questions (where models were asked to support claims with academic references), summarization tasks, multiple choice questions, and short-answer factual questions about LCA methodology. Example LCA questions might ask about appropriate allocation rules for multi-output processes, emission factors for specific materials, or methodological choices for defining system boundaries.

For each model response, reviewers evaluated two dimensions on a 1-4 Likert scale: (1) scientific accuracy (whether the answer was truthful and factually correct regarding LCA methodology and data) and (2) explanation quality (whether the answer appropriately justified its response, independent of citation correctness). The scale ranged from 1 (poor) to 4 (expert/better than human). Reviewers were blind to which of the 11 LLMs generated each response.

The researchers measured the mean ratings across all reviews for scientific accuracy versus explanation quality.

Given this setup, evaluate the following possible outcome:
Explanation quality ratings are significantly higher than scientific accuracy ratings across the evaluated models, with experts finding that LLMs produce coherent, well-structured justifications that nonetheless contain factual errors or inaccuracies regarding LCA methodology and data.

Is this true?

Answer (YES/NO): NO